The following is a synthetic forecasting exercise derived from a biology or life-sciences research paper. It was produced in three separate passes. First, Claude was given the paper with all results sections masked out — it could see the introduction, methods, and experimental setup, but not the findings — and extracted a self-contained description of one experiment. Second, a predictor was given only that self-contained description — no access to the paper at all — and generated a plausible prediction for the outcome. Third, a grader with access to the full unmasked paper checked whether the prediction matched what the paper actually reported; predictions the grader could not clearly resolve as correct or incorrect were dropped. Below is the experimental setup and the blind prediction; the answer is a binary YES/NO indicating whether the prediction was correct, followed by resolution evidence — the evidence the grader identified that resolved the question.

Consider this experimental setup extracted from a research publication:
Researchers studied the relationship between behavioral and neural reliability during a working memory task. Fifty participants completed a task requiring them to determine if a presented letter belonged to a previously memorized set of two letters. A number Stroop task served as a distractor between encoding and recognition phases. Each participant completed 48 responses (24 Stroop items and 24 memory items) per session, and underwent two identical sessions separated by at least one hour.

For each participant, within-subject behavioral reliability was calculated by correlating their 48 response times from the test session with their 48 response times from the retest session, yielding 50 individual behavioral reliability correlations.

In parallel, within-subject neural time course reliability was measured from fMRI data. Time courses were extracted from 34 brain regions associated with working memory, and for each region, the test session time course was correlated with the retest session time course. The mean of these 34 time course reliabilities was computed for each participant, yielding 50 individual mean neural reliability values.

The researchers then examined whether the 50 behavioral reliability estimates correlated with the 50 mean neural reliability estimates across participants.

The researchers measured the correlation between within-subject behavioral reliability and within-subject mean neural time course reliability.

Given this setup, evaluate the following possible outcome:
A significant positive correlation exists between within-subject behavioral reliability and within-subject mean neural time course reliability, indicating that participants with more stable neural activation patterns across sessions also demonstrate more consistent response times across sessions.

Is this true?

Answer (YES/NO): YES